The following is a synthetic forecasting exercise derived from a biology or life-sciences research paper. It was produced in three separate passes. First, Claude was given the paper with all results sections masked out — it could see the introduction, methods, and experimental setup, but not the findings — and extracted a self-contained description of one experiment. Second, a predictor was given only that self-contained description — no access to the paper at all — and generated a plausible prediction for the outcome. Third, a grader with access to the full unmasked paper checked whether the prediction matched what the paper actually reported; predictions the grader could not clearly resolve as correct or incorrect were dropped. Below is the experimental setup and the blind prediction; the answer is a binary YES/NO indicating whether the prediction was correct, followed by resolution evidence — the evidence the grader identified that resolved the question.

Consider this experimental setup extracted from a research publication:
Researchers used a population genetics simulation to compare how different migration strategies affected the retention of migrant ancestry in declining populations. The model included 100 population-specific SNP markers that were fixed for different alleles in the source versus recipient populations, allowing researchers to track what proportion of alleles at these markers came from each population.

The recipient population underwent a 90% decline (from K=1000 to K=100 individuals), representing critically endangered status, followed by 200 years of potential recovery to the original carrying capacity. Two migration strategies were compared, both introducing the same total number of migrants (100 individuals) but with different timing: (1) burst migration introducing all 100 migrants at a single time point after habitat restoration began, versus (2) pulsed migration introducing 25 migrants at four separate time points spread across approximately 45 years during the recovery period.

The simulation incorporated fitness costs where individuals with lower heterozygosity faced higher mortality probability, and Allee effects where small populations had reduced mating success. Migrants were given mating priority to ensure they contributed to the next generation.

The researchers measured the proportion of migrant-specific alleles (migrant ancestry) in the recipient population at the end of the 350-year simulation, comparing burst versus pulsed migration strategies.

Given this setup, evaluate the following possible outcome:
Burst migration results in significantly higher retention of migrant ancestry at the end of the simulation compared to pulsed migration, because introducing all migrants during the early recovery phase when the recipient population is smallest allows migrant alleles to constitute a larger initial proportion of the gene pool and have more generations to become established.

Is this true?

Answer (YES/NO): YES